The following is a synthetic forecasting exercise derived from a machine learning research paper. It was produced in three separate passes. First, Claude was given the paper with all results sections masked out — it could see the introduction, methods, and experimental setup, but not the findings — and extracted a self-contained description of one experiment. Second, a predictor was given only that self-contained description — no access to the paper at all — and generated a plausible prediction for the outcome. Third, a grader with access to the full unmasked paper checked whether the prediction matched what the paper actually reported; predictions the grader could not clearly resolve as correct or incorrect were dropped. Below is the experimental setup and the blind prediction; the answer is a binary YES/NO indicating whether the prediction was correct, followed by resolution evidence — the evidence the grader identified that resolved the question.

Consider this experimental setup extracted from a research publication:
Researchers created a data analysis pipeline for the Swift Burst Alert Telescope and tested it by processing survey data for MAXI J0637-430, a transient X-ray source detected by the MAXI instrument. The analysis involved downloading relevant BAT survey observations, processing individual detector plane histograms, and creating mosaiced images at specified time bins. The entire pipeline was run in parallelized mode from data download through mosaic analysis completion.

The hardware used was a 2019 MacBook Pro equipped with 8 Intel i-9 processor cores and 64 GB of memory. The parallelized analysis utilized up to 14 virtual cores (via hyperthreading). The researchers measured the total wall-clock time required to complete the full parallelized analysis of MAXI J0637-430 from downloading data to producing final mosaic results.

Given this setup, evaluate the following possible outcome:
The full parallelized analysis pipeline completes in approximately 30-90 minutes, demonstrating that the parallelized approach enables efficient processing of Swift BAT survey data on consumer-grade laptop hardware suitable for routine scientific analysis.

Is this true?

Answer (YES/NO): NO